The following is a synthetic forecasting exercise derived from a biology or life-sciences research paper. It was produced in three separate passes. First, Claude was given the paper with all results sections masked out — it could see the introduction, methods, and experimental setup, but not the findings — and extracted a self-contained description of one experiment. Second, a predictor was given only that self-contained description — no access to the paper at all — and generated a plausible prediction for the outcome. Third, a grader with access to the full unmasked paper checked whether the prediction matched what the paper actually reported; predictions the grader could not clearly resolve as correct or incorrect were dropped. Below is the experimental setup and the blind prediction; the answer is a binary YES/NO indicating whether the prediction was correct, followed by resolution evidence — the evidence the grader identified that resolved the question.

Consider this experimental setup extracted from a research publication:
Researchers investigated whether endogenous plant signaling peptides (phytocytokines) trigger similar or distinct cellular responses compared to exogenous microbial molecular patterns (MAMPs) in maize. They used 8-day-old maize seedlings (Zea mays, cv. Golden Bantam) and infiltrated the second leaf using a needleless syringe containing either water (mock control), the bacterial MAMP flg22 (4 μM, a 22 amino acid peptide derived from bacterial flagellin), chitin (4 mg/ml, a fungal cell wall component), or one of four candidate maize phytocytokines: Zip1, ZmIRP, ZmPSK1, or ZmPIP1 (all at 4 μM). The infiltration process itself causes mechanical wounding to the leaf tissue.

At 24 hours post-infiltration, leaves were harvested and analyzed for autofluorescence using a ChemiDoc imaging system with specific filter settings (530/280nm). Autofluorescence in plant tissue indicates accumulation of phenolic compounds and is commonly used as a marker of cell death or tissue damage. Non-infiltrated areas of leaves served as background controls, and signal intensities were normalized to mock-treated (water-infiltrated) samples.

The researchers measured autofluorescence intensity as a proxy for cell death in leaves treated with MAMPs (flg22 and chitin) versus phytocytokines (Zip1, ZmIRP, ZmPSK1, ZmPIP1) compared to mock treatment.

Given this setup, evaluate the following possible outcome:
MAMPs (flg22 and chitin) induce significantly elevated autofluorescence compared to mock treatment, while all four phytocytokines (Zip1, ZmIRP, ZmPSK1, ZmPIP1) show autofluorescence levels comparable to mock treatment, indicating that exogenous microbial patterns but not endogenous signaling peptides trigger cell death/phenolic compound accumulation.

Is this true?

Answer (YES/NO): YES